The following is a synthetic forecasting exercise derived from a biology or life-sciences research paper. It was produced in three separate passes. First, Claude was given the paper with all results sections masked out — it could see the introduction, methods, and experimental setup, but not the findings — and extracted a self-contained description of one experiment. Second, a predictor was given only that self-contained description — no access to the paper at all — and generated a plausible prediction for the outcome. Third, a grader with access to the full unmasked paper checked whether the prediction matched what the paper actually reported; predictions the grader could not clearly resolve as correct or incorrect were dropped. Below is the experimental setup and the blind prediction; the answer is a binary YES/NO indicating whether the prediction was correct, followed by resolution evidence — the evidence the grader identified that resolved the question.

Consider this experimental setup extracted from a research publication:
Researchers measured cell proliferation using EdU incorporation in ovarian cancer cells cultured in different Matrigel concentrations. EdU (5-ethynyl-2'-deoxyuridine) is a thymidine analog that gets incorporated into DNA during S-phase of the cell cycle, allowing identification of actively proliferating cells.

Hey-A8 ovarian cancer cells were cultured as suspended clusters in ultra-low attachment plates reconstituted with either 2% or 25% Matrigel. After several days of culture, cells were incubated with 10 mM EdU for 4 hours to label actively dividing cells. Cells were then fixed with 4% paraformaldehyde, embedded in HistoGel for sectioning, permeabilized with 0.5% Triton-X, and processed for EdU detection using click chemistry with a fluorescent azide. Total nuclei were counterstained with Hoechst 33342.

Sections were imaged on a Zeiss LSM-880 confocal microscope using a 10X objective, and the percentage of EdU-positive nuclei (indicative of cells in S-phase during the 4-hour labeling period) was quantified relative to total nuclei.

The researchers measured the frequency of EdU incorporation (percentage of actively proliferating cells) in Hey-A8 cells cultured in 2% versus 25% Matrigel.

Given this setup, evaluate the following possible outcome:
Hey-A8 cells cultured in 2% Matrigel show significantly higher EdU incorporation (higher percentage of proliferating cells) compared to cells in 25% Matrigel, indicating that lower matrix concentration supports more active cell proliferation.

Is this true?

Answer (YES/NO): YES